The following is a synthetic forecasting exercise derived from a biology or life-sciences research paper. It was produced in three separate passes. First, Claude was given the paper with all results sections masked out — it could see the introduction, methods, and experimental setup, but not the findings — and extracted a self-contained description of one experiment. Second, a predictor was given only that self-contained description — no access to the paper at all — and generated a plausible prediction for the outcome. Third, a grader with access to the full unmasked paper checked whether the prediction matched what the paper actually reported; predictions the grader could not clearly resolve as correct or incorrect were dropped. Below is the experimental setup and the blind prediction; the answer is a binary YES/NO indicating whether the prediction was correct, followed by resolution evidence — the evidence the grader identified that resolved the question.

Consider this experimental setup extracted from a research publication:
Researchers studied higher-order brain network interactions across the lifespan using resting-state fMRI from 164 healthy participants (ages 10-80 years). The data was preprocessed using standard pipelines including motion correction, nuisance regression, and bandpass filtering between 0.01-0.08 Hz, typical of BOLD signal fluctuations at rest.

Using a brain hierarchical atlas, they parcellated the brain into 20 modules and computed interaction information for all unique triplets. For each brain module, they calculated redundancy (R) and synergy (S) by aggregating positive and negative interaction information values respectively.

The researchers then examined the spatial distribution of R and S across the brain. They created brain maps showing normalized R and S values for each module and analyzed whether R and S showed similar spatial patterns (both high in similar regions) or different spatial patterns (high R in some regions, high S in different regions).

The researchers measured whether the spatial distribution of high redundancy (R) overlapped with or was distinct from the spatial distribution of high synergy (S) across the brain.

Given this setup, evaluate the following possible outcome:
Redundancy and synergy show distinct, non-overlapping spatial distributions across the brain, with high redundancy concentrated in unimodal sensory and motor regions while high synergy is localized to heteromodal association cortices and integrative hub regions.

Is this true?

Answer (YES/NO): NO